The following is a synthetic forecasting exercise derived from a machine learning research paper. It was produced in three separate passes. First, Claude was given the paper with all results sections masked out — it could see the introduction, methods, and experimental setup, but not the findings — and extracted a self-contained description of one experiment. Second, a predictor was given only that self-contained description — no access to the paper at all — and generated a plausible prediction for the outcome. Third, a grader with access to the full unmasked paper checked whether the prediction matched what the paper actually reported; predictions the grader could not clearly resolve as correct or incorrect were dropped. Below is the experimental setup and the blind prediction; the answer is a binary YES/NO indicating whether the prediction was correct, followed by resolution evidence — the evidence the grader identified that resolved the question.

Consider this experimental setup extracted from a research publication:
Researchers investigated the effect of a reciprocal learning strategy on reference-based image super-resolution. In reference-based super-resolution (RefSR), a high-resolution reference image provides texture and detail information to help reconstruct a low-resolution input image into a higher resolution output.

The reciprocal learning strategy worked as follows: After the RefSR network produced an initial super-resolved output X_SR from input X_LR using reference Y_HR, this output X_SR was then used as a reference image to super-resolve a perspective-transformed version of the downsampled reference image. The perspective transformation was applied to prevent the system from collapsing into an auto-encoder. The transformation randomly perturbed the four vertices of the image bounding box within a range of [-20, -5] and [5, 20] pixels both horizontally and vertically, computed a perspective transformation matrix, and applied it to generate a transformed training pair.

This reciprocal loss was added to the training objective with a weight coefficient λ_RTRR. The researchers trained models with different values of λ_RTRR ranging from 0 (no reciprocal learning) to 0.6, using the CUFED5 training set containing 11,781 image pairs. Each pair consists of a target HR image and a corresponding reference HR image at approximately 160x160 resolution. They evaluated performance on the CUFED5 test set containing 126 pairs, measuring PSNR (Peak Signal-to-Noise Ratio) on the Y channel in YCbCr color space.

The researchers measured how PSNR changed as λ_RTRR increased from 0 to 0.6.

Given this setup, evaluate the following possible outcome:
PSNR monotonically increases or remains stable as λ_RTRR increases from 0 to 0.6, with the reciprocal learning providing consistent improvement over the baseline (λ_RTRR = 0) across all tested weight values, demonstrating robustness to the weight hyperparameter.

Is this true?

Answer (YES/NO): NO